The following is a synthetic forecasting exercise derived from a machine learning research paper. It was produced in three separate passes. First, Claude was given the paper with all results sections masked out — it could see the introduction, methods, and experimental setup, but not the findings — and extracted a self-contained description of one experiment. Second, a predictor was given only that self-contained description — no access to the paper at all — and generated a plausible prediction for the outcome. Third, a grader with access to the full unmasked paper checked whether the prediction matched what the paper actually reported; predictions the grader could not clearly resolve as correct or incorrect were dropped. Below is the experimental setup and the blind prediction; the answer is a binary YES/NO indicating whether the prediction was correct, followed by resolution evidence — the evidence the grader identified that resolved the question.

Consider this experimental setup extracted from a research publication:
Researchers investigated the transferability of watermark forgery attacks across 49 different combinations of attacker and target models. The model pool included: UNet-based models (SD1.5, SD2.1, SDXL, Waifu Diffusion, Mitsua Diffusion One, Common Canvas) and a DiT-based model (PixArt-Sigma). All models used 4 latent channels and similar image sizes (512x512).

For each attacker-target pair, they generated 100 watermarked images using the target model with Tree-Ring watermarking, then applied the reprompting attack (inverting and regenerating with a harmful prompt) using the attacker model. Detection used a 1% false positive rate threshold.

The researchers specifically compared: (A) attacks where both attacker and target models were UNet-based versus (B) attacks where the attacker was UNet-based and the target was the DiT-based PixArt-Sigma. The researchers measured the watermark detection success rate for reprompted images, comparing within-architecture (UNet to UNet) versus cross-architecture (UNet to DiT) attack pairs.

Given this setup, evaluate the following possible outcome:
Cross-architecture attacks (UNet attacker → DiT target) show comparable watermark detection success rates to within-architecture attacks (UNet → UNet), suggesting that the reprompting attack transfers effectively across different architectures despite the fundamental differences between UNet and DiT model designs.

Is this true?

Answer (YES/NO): YES